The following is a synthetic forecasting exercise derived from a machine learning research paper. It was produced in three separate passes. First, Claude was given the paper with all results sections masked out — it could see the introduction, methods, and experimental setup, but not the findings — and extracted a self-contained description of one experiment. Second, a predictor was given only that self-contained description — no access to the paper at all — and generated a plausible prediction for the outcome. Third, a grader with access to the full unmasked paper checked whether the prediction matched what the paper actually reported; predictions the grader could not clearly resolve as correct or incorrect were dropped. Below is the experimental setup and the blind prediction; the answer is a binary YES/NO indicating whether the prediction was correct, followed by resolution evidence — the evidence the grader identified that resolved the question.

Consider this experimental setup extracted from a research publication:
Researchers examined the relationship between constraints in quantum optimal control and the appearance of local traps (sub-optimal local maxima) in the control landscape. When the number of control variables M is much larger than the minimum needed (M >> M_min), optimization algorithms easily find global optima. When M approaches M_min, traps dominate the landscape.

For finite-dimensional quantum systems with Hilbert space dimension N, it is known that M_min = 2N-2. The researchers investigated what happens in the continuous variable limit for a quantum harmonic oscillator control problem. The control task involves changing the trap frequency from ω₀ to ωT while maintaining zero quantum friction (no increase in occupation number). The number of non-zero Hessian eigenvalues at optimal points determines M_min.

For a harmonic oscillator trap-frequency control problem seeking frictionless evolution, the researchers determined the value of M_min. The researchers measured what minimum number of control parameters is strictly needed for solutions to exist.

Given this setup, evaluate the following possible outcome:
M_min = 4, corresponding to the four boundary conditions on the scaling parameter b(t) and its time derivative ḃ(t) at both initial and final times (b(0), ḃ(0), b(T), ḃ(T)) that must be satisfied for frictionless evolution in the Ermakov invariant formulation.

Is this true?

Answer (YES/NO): NO